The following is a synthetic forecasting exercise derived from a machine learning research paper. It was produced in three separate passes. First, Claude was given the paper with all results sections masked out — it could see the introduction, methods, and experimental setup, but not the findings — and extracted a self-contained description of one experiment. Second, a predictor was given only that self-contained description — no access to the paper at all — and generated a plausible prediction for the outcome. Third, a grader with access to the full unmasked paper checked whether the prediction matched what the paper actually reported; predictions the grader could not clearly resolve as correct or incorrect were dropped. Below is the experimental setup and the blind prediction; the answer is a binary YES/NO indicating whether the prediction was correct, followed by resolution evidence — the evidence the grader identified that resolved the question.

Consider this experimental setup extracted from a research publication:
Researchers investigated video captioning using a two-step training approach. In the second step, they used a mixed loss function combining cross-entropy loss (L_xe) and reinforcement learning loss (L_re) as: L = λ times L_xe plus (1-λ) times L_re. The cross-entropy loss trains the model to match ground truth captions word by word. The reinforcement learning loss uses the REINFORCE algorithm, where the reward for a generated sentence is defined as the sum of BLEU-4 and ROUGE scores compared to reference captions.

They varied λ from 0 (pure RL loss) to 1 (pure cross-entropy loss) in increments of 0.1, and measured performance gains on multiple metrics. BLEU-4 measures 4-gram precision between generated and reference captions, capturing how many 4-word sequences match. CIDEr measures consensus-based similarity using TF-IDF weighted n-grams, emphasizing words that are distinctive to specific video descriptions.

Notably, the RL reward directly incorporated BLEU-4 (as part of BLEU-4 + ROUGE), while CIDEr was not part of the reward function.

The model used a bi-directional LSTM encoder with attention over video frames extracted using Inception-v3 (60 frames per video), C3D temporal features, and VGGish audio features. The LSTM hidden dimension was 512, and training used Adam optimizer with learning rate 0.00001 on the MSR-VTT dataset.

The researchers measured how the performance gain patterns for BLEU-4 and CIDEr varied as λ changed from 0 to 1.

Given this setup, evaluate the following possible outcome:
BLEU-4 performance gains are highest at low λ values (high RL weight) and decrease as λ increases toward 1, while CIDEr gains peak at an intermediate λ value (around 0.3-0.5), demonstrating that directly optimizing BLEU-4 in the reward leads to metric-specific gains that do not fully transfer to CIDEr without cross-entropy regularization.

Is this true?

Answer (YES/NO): NO